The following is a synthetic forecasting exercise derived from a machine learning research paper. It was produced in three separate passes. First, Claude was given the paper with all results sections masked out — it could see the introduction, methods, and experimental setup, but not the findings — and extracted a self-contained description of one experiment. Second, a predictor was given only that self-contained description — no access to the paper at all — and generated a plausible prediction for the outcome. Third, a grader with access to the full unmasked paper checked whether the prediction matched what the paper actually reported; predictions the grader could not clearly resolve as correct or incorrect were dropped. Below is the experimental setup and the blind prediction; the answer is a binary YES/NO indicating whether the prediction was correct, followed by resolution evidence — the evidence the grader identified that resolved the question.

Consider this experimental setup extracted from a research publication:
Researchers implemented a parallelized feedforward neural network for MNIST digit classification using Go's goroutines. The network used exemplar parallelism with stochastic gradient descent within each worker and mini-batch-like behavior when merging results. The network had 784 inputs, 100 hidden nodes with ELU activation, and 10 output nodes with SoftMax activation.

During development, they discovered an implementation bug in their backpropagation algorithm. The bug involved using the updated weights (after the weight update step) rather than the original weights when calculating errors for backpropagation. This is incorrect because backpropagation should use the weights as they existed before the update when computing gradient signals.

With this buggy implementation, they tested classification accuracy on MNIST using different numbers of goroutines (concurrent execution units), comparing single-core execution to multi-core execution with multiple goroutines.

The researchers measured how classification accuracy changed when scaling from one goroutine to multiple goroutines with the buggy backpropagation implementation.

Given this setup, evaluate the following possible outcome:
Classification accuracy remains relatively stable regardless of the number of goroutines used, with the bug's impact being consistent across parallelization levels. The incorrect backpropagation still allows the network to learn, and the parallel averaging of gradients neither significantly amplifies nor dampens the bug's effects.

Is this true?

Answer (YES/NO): NO